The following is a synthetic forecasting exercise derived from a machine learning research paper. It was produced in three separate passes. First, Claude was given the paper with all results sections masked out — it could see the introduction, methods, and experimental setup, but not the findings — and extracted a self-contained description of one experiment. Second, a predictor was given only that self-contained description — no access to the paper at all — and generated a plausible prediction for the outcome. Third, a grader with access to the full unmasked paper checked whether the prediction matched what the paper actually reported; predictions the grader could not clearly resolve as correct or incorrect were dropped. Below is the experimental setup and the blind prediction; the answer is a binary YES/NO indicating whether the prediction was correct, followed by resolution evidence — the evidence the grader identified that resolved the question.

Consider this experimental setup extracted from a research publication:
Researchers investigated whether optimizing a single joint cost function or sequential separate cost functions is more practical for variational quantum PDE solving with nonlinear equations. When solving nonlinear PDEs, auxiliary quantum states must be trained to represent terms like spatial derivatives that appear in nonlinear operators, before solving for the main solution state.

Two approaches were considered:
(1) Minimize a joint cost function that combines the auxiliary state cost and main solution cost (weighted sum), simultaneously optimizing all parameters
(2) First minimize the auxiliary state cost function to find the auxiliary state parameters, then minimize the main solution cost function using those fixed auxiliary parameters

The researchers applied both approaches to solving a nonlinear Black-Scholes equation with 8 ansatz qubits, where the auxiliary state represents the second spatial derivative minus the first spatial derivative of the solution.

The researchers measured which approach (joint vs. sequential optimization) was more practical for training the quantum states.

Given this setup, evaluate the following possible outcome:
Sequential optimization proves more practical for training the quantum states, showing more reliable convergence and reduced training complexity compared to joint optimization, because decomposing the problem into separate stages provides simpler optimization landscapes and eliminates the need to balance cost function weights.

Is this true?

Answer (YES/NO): YES